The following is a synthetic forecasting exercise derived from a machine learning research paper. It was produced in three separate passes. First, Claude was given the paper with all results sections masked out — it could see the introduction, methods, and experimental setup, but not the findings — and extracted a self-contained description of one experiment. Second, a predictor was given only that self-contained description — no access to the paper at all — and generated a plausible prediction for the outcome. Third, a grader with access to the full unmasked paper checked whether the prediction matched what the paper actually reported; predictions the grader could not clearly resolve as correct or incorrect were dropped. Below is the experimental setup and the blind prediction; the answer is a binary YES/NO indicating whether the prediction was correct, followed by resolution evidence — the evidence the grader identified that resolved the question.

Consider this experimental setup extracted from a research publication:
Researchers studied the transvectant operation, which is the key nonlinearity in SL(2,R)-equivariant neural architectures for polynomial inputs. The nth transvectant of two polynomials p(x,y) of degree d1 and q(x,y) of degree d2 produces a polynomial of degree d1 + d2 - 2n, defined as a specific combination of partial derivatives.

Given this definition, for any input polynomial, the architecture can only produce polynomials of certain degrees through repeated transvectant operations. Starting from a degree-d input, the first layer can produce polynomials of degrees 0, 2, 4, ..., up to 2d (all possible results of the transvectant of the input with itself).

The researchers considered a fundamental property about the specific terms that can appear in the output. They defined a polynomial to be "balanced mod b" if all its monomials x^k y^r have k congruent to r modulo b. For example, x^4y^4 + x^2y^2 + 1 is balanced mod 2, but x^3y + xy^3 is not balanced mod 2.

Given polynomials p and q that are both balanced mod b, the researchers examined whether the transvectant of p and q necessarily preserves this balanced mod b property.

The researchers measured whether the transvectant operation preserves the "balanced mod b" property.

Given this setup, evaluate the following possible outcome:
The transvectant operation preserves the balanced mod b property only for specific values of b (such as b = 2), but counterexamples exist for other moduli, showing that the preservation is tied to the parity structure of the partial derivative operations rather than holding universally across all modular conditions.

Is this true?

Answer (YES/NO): NO